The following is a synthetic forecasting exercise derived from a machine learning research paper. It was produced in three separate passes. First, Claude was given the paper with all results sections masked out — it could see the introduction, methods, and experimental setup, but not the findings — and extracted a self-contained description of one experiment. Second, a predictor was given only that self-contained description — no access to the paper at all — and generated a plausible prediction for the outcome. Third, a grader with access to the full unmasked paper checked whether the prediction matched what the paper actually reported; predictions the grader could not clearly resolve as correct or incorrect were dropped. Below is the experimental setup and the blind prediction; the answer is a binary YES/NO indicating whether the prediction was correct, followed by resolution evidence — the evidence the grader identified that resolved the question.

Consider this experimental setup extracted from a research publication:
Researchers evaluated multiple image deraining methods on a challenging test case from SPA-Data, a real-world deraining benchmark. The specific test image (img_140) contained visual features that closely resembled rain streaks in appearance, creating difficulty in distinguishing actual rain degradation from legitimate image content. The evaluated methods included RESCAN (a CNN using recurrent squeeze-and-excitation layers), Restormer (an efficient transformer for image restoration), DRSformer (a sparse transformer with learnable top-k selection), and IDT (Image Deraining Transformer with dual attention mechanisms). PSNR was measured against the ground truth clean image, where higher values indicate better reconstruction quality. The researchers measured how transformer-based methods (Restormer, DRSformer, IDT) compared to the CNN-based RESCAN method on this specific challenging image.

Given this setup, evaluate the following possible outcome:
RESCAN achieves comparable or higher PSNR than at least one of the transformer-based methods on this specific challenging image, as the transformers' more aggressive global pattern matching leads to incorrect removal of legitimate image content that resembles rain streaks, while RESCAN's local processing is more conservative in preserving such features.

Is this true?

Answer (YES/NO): YES